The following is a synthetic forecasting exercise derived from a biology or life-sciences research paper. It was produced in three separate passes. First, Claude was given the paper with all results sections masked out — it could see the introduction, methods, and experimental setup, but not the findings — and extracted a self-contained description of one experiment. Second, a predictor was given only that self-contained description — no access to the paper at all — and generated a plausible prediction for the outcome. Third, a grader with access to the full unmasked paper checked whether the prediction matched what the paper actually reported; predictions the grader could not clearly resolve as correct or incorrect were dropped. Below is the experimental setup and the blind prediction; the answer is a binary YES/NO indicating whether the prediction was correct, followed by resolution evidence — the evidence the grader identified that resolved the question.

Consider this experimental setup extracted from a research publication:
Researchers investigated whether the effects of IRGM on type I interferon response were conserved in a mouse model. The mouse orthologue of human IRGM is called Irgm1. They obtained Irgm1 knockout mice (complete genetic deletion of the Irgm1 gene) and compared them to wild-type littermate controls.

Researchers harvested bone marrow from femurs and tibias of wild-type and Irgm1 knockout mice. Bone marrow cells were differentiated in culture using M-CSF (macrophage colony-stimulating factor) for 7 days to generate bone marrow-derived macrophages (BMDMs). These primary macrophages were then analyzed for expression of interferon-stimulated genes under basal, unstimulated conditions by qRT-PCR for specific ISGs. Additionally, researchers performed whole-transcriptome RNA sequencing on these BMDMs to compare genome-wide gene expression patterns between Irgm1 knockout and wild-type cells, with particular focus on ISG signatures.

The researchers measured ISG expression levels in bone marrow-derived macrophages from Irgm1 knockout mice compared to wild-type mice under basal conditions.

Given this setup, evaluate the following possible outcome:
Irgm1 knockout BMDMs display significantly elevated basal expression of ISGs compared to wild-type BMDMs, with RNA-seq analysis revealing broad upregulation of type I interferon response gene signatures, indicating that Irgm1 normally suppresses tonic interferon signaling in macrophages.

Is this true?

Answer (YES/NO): YES